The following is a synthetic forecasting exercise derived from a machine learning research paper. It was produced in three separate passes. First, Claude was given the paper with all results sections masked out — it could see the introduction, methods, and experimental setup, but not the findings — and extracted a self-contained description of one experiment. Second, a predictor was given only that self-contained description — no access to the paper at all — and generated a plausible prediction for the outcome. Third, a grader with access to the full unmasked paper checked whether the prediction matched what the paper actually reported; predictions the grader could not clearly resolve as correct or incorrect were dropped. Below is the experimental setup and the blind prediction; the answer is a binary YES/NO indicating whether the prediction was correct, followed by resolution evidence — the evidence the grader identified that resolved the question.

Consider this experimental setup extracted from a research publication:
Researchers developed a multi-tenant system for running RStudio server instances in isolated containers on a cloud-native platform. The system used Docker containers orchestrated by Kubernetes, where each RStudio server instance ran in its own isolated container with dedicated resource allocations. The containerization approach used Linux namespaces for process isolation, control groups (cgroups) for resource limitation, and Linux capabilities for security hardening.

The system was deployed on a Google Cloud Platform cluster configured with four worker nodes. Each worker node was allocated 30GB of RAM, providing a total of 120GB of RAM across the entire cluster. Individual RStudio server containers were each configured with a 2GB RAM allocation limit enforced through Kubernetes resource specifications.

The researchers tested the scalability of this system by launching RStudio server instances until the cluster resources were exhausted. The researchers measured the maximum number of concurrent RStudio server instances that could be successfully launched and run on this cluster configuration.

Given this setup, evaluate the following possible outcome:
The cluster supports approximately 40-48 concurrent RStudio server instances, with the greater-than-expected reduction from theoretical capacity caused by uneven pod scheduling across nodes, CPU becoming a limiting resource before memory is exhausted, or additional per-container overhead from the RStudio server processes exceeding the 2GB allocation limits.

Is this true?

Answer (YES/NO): YES